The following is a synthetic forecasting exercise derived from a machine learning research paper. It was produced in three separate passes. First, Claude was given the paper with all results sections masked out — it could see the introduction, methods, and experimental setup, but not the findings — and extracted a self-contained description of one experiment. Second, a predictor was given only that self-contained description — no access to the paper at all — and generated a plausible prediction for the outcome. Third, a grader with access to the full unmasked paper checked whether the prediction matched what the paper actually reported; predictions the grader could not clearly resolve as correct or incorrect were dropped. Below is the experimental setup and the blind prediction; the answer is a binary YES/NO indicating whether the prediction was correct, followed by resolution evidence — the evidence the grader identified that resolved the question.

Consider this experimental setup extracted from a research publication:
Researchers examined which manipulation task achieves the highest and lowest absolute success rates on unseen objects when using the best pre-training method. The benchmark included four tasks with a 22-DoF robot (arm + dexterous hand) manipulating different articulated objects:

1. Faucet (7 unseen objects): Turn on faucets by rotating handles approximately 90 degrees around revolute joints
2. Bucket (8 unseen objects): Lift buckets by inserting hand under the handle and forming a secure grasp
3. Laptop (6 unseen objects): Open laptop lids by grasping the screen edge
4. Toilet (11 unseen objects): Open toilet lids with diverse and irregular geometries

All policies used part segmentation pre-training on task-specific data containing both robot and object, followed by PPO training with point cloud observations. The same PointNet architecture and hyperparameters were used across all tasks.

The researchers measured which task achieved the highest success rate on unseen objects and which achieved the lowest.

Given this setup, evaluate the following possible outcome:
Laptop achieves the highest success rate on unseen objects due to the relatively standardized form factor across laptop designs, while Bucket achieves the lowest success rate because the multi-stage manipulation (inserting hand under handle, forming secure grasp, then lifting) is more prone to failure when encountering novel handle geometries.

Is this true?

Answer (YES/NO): NO